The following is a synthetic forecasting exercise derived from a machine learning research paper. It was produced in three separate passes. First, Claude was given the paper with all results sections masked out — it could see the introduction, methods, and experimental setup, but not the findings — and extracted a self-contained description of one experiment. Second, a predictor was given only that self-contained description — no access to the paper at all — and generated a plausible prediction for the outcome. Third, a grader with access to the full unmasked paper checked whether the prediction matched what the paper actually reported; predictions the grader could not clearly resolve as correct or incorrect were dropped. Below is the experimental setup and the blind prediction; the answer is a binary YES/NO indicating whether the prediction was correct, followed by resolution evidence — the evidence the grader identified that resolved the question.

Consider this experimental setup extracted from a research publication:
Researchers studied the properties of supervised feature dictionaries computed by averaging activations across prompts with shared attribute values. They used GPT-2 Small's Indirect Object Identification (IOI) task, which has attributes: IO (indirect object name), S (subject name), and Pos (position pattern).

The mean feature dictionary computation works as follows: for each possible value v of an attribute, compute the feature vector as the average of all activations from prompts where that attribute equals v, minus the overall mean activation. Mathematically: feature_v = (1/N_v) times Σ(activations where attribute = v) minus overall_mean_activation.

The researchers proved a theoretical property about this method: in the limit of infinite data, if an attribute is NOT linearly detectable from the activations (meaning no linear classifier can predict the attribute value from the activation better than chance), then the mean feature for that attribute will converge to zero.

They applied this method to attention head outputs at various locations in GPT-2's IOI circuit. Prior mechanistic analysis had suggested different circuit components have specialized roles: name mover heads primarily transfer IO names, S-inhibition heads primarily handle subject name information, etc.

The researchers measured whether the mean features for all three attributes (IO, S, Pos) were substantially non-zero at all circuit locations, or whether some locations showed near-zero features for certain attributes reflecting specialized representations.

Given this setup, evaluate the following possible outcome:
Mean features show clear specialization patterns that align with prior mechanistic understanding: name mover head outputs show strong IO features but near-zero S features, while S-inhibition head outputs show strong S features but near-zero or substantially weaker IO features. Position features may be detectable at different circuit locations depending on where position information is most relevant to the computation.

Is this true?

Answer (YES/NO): NO